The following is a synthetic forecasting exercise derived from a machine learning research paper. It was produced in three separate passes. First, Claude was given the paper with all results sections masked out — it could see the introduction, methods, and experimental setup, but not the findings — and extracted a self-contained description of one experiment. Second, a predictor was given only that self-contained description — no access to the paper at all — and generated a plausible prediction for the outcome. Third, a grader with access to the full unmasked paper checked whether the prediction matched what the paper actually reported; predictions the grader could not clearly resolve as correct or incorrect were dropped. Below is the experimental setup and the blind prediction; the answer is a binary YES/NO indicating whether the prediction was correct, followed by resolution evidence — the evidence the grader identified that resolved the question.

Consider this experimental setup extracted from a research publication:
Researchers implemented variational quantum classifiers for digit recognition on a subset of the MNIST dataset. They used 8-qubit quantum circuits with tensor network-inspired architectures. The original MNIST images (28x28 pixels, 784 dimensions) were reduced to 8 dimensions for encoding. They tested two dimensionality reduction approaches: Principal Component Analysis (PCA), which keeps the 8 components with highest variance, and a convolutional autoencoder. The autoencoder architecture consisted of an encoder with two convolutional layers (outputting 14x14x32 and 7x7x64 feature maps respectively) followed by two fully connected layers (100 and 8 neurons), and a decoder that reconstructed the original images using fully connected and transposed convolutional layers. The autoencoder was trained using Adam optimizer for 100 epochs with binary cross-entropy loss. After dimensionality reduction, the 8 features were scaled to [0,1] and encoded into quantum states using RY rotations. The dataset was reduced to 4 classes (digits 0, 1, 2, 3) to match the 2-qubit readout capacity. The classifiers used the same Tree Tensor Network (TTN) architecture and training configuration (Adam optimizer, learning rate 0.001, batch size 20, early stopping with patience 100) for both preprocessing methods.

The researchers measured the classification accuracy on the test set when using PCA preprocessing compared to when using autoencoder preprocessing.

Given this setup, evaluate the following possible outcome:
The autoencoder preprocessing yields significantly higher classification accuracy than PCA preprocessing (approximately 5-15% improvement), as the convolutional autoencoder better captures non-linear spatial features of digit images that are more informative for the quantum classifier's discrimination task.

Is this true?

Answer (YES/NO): YES